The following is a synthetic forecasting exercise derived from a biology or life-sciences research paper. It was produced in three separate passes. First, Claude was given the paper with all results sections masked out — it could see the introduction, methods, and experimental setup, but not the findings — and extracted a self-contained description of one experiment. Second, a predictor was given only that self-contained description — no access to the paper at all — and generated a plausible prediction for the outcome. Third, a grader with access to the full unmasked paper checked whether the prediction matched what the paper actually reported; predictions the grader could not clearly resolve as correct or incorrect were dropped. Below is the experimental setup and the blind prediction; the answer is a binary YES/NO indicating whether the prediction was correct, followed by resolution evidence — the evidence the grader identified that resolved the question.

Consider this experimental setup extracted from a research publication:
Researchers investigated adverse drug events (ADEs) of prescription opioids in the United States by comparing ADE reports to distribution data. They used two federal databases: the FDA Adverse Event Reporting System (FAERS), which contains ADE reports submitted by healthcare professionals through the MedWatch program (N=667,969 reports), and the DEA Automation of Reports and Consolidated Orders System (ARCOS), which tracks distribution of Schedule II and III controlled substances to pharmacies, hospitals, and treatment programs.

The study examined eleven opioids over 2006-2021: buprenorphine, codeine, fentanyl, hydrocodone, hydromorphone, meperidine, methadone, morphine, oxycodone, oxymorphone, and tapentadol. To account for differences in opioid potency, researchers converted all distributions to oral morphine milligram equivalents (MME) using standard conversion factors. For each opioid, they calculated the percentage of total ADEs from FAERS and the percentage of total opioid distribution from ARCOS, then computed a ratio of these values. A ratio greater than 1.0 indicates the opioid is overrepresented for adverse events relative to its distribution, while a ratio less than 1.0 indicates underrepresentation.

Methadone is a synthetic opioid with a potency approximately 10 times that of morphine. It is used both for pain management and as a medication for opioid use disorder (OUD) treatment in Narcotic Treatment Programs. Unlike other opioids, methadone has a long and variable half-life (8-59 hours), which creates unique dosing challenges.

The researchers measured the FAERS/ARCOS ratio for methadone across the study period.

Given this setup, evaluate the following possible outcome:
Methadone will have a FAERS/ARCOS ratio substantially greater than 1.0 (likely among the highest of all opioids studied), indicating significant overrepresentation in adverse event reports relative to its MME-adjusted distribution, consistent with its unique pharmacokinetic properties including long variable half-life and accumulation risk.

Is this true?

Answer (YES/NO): NO